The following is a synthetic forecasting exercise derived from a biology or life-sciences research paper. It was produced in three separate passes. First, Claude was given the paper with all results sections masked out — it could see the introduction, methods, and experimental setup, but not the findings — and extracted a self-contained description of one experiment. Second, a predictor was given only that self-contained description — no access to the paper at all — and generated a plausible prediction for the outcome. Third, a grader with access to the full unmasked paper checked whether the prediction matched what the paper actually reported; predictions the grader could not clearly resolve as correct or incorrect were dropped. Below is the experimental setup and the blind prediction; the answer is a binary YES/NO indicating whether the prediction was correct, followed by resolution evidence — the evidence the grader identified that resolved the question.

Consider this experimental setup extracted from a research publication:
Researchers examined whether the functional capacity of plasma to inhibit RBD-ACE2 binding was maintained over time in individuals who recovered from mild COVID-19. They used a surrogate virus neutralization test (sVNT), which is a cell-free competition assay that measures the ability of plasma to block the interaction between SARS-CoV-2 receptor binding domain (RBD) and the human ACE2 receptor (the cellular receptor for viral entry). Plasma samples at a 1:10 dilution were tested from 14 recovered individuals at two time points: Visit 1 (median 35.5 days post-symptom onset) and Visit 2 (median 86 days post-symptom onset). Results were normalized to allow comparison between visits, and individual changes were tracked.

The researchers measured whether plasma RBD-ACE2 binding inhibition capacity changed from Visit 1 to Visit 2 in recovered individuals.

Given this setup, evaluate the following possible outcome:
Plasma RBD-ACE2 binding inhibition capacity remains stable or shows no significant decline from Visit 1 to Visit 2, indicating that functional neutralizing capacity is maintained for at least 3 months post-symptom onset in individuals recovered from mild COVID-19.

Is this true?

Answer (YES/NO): YES